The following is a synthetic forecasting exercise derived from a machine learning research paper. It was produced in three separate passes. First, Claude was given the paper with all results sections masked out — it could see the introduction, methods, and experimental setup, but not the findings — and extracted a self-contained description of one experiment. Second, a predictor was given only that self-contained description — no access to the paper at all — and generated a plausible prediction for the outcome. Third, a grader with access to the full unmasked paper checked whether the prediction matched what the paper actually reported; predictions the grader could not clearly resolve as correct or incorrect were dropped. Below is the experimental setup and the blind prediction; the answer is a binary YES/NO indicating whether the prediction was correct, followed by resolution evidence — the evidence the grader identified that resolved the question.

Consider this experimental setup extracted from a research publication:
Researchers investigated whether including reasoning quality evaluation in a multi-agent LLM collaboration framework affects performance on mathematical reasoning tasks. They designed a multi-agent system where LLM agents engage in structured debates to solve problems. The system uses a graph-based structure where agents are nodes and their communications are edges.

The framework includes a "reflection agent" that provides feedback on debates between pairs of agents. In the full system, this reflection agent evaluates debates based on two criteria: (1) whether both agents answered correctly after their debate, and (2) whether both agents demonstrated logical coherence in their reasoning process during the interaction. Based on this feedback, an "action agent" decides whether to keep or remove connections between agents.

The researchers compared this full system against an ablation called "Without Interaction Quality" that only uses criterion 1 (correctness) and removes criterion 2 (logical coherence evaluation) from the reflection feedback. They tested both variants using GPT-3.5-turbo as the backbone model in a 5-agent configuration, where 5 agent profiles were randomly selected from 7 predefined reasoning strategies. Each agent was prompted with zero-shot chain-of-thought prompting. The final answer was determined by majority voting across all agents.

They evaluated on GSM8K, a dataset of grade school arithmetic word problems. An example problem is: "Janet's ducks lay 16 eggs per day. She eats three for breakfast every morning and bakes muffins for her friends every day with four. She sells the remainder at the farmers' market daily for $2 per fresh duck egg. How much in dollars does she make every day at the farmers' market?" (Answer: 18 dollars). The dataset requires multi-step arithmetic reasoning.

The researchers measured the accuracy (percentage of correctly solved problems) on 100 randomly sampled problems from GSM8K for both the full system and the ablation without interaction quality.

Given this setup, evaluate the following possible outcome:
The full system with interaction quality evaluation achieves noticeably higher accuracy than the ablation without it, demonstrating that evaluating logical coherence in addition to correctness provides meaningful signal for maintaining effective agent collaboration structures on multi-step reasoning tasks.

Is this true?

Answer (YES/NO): YES